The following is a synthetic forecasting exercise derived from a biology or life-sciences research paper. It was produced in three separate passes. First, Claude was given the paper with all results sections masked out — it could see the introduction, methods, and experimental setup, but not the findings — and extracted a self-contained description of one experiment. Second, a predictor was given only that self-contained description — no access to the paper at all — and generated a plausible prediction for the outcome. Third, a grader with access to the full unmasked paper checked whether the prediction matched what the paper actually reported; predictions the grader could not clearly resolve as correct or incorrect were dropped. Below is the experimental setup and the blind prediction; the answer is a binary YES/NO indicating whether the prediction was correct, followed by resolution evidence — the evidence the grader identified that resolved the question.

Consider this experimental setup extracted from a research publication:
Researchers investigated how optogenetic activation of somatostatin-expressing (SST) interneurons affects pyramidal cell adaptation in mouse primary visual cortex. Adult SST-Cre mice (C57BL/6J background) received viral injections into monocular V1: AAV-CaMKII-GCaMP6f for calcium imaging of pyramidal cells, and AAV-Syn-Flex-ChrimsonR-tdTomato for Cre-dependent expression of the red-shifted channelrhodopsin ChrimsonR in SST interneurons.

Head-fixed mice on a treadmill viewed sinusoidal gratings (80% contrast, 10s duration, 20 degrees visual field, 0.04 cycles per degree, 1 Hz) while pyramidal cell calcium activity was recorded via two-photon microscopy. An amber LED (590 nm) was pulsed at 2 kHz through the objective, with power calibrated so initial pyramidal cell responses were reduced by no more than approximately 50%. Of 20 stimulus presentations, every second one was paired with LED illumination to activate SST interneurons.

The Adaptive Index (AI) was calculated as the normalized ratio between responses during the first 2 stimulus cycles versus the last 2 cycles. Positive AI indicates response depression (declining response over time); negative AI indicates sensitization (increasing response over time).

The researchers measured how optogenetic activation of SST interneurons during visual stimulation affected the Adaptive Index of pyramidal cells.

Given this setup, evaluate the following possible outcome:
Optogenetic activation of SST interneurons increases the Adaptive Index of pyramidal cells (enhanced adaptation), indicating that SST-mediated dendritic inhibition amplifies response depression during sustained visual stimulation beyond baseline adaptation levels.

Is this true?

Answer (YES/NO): NO